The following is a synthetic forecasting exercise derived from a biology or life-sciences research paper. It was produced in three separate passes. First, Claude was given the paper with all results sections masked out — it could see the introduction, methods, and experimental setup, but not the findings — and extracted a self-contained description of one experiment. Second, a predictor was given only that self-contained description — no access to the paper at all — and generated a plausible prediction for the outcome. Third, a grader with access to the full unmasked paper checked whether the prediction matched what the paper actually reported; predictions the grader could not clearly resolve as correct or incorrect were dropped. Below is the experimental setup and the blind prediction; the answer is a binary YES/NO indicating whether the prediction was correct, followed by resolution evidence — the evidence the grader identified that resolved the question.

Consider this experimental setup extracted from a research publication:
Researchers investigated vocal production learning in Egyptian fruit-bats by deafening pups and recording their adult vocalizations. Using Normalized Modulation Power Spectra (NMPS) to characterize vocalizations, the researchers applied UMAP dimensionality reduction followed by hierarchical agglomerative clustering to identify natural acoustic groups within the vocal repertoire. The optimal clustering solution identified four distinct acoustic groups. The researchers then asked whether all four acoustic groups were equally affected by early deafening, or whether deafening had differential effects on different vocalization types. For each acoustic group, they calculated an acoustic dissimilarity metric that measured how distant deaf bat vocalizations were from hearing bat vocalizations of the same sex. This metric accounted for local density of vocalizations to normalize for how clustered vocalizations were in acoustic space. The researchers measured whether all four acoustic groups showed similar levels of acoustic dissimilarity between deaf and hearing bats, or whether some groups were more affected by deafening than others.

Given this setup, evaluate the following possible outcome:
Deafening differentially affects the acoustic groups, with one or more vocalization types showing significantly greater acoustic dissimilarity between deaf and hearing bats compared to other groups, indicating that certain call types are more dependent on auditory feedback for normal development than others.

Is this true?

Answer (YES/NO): YES